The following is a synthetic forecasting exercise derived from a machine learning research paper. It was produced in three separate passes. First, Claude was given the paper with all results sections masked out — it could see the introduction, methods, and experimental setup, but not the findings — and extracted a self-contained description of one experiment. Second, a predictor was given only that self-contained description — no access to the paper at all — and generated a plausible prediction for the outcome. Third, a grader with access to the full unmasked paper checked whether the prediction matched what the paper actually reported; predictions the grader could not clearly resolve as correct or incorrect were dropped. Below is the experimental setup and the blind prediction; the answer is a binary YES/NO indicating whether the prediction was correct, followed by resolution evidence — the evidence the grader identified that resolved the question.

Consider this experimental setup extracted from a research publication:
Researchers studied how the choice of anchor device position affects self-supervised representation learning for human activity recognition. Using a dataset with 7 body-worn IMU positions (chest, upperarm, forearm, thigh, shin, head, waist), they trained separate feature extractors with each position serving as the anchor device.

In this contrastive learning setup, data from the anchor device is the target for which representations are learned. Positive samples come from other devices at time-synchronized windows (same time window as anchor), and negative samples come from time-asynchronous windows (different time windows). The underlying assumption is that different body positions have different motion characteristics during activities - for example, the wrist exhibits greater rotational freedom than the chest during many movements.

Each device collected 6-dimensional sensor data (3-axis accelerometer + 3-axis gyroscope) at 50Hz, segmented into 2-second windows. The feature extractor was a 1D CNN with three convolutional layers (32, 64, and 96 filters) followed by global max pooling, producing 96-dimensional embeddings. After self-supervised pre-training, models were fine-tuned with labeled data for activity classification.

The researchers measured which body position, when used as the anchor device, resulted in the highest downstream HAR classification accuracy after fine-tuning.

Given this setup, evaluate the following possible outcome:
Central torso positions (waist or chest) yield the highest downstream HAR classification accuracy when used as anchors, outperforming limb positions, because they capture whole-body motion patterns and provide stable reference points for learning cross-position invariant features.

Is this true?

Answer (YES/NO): NO